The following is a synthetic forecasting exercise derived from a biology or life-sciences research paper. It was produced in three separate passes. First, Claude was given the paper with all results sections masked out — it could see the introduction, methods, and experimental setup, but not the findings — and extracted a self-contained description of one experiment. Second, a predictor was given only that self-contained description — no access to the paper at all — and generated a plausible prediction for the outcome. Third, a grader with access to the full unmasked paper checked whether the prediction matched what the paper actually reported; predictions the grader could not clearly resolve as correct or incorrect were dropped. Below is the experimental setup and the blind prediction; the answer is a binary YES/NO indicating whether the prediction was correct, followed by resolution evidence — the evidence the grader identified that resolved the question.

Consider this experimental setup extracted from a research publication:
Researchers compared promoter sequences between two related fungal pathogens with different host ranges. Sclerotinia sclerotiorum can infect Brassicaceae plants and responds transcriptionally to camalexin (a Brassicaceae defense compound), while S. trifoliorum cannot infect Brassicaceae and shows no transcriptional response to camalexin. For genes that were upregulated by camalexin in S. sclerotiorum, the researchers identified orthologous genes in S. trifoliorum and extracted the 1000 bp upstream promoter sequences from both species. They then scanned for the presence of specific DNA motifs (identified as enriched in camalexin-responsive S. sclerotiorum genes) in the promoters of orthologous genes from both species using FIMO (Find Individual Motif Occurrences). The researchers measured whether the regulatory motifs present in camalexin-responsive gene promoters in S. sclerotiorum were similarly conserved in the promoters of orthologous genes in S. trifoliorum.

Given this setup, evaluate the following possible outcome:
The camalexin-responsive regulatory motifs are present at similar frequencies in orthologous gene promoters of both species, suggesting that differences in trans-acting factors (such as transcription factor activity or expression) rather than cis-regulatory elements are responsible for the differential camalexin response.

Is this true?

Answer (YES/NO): NO